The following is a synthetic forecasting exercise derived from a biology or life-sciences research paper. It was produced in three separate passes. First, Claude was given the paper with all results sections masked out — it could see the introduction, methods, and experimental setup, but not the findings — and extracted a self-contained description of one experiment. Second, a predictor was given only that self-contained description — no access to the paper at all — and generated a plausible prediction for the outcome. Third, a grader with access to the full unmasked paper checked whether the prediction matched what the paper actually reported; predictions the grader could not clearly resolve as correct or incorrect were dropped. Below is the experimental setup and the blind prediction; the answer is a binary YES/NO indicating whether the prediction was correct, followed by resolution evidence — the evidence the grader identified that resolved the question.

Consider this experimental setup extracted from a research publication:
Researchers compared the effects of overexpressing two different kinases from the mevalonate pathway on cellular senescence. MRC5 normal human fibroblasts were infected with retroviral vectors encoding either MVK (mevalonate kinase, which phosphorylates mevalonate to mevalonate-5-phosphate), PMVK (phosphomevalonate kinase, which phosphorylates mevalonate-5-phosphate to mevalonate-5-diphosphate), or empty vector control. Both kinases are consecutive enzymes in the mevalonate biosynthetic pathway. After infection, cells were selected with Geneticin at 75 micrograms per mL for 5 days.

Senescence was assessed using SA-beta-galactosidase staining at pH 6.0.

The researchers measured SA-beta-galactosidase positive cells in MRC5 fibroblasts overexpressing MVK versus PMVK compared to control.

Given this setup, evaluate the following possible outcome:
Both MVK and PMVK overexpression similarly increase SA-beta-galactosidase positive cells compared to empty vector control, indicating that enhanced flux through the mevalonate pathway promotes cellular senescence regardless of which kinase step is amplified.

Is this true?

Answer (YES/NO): YES